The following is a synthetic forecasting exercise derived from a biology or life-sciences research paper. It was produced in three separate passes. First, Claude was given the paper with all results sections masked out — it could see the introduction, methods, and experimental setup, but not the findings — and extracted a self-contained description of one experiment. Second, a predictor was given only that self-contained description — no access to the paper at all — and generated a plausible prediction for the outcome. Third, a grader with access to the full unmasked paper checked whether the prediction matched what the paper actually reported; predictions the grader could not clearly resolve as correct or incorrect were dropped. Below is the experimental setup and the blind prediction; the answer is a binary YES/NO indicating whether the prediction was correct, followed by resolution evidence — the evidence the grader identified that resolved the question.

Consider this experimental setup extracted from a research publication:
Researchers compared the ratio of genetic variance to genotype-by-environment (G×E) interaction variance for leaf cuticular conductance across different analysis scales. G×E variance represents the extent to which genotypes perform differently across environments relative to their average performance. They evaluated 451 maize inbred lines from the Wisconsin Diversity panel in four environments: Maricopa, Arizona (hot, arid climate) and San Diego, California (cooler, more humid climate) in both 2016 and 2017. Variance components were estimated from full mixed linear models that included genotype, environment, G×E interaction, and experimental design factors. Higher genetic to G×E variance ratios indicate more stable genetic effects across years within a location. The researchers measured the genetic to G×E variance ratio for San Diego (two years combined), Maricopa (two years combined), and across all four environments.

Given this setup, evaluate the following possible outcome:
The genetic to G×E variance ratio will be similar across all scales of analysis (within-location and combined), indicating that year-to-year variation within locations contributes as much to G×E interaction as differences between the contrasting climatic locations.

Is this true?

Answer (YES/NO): NO